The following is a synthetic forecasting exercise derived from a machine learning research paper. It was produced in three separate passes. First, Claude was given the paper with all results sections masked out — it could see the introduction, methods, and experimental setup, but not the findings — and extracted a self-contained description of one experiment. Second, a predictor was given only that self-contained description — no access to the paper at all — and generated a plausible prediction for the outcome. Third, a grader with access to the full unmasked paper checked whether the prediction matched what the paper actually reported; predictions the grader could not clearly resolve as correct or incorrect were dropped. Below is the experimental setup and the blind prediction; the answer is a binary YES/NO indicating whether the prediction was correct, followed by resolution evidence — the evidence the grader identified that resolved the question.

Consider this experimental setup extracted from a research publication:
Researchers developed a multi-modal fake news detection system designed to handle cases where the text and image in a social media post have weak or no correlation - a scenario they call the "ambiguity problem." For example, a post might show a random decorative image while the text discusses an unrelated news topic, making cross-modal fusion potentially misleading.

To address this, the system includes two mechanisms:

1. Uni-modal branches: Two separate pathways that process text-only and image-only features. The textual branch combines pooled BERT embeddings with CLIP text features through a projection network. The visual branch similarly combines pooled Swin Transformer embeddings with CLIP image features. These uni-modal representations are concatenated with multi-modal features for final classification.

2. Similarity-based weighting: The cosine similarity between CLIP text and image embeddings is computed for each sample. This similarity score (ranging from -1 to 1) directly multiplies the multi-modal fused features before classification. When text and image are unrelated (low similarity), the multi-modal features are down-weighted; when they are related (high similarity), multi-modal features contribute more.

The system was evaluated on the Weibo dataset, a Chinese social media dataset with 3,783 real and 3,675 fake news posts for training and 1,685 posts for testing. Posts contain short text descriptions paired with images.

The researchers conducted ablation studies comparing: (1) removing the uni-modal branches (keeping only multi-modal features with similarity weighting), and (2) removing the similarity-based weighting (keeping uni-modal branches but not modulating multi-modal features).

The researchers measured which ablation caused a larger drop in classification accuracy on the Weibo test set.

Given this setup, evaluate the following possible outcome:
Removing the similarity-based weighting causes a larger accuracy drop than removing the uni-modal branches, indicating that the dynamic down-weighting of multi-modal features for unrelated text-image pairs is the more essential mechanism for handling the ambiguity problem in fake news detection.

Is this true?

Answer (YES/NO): YES